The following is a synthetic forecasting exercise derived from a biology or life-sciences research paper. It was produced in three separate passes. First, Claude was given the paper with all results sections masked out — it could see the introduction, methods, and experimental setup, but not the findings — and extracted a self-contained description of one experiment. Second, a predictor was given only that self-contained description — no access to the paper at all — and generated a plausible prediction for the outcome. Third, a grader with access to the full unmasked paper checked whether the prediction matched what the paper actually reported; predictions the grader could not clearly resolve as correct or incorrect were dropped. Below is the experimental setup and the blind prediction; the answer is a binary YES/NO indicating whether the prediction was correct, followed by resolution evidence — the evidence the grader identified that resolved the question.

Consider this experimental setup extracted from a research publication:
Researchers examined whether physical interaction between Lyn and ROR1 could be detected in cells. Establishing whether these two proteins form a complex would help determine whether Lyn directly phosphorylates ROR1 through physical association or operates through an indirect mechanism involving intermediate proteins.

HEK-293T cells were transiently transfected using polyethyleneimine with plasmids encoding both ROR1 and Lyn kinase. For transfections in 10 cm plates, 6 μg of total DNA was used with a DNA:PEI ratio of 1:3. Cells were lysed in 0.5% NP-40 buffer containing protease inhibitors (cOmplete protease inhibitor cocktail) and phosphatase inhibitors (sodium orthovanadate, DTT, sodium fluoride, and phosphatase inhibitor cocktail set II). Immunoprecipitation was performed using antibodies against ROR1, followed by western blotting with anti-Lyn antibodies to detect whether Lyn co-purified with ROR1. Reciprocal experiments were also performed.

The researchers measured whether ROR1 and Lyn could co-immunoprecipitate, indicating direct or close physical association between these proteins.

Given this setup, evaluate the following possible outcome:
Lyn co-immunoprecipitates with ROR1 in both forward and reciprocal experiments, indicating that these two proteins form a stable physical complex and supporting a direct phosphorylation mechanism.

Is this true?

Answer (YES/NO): YES